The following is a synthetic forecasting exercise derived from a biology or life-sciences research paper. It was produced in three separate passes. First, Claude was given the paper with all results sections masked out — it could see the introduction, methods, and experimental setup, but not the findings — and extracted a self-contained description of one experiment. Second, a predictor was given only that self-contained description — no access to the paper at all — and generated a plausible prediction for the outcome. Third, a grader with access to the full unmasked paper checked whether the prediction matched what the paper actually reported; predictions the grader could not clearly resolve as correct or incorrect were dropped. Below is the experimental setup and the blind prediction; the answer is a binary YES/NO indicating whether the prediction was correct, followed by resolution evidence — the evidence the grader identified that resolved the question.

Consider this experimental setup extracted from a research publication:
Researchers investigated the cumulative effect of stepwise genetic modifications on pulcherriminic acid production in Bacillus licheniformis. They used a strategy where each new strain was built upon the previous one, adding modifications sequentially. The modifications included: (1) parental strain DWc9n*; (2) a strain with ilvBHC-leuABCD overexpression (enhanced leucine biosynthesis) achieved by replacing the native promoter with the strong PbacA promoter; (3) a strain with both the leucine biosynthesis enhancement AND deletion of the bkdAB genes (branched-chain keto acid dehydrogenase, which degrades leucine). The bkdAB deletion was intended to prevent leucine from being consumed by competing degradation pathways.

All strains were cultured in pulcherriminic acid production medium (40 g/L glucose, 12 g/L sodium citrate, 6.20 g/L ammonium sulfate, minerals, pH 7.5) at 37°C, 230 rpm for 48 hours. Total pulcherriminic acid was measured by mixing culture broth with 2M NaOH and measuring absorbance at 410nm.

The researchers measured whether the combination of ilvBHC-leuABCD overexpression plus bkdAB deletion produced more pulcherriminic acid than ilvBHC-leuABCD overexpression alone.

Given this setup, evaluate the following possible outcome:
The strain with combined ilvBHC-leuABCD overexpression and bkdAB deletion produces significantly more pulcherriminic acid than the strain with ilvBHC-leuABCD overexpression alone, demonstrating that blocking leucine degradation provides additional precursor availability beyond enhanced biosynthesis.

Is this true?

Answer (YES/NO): YES